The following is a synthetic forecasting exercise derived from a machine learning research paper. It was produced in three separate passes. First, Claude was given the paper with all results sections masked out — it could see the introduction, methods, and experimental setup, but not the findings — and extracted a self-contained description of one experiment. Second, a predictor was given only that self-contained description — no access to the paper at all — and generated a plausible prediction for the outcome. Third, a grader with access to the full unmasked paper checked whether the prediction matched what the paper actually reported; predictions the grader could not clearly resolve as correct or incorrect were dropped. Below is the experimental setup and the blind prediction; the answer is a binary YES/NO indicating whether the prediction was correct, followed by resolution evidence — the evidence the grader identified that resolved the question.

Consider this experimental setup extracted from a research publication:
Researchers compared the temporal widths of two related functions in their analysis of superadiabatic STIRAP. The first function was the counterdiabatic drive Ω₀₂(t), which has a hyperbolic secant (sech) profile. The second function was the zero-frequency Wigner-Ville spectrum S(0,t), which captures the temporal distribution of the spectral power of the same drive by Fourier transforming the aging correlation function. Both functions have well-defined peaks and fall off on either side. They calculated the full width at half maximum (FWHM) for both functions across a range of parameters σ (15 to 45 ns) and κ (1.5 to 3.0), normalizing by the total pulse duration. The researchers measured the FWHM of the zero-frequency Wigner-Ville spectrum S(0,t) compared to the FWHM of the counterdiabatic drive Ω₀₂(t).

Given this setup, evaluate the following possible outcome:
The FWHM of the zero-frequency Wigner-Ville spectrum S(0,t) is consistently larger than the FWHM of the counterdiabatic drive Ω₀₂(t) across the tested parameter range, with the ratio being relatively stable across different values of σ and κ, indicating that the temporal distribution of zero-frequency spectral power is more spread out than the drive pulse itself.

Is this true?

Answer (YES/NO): NO